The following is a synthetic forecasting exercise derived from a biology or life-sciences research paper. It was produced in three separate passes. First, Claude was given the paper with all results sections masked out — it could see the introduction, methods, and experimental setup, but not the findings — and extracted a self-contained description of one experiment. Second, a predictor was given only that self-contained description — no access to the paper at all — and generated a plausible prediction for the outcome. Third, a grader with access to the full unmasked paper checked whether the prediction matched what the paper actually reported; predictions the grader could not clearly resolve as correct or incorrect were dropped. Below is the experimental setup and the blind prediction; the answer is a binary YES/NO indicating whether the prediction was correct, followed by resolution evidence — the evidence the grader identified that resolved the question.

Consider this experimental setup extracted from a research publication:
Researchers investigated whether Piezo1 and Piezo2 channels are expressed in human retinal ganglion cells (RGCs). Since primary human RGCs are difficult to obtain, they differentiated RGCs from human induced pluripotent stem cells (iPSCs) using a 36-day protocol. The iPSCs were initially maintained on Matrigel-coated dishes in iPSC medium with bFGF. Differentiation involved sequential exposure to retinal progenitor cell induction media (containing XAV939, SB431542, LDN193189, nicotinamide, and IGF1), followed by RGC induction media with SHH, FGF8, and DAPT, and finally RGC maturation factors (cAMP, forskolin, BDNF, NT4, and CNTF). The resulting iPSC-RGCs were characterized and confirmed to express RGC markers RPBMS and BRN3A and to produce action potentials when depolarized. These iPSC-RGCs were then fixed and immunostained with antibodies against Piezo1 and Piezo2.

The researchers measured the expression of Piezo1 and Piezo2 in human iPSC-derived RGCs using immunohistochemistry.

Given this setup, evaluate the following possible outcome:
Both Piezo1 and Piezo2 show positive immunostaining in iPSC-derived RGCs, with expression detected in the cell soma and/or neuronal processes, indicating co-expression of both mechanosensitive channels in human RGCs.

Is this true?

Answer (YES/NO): YES